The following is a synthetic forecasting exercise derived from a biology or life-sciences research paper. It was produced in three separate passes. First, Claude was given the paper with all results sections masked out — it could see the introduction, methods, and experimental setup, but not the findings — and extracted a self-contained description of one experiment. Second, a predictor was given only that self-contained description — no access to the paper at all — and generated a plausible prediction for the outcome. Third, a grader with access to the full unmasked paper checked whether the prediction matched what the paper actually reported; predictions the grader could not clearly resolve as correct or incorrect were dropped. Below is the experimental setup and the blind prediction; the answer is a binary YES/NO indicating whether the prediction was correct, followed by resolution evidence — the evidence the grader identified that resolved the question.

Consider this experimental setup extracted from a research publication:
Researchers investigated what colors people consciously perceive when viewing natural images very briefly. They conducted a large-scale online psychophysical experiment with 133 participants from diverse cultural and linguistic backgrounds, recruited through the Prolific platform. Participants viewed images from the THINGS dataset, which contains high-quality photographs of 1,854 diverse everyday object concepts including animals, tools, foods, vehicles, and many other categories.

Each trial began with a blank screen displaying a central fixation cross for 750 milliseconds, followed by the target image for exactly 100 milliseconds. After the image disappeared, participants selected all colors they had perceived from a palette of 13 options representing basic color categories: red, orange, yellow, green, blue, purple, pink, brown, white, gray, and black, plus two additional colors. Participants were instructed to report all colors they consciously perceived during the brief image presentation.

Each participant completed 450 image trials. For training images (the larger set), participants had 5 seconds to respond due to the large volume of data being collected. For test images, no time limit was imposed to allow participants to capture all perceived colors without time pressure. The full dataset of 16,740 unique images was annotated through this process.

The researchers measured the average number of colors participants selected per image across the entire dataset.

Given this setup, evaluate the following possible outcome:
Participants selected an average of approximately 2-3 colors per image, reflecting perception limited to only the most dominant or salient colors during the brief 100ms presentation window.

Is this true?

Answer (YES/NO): YES